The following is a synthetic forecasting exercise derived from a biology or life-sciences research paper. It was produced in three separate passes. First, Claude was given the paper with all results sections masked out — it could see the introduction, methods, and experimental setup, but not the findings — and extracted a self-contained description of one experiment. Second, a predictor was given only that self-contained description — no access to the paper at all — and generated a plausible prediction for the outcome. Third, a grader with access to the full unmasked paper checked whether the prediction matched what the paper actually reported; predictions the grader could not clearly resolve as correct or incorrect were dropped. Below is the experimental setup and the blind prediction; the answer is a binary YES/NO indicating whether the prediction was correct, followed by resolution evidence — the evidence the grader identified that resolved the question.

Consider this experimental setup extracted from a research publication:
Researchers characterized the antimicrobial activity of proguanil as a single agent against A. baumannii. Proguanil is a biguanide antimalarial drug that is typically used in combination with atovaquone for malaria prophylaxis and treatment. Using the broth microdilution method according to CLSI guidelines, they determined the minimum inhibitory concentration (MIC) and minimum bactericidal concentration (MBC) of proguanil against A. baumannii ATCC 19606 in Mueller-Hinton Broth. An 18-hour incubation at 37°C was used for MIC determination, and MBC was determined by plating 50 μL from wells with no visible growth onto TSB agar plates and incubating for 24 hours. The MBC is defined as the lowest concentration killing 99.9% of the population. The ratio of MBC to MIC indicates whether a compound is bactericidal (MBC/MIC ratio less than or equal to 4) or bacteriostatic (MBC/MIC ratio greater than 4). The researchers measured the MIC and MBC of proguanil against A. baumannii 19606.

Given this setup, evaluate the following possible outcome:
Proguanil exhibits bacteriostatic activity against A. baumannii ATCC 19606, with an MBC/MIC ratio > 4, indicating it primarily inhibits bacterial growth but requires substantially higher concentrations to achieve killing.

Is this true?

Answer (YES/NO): NO